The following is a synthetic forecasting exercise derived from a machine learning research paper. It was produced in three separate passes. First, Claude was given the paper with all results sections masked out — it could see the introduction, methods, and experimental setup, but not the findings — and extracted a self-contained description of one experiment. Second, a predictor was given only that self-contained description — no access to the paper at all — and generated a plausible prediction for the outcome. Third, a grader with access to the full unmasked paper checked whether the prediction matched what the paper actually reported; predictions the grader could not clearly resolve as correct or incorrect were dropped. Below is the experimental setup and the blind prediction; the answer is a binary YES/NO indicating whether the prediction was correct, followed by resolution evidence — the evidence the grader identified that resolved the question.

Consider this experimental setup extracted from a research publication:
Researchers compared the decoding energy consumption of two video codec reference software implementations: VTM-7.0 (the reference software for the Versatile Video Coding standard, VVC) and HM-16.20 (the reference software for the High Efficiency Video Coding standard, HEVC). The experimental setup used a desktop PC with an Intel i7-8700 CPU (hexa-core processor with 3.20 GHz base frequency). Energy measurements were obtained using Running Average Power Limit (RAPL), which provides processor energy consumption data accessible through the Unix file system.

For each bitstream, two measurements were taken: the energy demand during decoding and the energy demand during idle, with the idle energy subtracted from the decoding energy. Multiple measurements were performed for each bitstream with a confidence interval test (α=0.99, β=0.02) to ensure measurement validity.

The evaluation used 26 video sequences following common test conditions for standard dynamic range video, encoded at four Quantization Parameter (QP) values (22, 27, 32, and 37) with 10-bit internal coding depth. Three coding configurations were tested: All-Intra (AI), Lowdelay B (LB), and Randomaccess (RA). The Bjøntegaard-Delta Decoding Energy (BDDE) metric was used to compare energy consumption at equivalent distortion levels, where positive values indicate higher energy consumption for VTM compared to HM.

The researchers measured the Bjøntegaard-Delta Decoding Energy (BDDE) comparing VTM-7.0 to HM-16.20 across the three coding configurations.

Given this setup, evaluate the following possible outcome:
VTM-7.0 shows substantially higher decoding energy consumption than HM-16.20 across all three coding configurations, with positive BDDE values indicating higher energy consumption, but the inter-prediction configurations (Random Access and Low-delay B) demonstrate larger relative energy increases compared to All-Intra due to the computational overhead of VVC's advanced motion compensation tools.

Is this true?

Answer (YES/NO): YES